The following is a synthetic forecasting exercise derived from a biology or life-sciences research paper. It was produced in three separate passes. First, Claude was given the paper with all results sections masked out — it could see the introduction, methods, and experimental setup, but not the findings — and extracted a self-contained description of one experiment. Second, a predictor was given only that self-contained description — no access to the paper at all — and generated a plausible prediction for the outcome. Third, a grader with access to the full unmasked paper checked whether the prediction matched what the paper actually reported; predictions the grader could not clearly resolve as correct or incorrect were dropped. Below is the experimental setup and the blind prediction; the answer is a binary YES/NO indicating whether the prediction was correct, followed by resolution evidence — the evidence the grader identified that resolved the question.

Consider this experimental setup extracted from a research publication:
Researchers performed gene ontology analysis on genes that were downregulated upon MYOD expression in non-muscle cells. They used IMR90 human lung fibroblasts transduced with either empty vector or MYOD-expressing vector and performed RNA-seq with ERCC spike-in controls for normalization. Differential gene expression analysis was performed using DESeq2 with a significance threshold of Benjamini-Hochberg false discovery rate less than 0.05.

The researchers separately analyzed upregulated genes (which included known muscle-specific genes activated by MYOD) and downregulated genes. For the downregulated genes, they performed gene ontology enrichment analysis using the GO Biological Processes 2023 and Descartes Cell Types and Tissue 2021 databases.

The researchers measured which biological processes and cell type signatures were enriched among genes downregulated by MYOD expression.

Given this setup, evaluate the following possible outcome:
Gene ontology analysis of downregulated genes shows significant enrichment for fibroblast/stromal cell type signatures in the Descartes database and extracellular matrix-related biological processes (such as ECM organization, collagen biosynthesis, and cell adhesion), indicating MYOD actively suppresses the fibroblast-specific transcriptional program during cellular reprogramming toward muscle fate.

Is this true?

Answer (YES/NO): NO